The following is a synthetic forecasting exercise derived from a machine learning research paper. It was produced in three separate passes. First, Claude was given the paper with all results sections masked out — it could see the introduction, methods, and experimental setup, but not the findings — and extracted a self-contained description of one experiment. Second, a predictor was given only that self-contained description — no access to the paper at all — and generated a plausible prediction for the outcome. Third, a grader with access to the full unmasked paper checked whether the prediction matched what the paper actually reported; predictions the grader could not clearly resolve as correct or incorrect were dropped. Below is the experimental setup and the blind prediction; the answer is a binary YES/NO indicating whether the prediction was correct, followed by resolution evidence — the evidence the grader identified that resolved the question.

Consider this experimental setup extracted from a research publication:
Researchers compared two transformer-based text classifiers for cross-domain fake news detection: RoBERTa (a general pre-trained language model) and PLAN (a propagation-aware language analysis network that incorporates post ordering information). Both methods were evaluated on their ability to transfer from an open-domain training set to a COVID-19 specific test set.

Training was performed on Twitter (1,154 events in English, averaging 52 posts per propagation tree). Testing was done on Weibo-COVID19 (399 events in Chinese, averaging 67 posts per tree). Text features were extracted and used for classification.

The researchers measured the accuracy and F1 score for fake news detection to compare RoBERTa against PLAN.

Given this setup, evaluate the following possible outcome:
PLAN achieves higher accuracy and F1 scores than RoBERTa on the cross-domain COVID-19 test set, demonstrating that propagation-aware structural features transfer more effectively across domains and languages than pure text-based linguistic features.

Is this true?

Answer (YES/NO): NO